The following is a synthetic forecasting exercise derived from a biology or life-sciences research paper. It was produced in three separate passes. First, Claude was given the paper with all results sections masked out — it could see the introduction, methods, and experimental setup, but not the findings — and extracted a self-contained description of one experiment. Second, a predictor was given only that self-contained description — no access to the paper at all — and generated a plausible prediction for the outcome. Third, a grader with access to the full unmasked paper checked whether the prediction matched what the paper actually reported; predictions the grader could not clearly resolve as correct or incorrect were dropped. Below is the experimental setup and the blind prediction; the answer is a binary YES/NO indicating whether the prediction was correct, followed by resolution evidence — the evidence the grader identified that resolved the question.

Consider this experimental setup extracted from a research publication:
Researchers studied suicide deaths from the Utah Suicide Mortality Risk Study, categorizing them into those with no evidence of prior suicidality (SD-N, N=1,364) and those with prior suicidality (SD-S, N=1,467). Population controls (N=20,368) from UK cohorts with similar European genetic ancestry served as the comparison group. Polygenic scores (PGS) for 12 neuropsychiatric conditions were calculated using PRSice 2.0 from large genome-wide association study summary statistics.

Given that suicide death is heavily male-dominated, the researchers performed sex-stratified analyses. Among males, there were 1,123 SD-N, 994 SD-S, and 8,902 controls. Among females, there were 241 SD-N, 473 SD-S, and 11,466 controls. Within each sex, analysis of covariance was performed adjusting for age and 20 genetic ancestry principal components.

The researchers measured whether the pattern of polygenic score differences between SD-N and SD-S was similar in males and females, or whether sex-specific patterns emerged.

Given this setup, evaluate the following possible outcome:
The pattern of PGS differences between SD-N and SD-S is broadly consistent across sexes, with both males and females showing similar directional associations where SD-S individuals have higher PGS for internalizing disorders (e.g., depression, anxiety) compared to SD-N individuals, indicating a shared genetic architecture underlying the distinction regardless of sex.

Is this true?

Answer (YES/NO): NO